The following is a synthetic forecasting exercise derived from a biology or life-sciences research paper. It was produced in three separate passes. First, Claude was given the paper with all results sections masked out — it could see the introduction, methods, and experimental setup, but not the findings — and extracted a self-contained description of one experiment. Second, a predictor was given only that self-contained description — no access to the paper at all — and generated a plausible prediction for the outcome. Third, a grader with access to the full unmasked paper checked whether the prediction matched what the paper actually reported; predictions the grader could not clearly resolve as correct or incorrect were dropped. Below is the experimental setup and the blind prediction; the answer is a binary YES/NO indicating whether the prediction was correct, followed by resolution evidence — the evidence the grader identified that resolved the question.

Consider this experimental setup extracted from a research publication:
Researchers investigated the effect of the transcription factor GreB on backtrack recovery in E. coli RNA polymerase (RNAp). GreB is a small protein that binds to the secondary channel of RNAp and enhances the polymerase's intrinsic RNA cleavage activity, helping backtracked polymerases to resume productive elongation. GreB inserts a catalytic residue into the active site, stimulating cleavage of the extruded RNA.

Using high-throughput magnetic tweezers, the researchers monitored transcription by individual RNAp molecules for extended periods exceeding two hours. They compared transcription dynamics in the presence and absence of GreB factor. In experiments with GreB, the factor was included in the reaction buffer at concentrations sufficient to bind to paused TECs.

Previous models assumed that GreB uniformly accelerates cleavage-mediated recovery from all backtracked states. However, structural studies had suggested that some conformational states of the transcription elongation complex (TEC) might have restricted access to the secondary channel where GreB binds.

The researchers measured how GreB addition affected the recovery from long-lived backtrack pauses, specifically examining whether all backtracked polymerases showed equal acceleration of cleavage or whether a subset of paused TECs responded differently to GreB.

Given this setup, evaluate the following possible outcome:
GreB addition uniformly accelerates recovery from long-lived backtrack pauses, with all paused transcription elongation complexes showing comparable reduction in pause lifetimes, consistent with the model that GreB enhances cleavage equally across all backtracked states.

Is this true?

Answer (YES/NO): NO